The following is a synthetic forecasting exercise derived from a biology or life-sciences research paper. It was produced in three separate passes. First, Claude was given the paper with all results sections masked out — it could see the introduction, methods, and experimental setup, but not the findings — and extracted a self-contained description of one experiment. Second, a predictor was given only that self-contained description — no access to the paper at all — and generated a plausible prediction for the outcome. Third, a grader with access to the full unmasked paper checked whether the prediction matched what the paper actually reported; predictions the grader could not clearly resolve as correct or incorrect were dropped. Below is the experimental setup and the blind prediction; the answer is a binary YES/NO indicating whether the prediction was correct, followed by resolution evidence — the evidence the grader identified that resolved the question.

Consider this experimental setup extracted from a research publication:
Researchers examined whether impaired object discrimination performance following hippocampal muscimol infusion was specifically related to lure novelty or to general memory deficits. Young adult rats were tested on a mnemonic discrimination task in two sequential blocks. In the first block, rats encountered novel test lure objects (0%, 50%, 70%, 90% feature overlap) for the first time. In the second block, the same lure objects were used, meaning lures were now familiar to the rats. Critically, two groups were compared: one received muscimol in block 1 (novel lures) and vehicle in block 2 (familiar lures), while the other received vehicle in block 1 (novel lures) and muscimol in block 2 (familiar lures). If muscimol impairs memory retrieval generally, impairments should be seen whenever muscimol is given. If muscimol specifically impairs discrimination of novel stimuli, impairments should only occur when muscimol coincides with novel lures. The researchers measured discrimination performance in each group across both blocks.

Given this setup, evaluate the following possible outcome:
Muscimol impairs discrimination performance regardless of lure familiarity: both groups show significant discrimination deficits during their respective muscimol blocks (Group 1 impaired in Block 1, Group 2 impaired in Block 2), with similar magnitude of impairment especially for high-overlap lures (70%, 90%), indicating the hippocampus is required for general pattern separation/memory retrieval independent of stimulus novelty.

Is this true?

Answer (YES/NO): NO